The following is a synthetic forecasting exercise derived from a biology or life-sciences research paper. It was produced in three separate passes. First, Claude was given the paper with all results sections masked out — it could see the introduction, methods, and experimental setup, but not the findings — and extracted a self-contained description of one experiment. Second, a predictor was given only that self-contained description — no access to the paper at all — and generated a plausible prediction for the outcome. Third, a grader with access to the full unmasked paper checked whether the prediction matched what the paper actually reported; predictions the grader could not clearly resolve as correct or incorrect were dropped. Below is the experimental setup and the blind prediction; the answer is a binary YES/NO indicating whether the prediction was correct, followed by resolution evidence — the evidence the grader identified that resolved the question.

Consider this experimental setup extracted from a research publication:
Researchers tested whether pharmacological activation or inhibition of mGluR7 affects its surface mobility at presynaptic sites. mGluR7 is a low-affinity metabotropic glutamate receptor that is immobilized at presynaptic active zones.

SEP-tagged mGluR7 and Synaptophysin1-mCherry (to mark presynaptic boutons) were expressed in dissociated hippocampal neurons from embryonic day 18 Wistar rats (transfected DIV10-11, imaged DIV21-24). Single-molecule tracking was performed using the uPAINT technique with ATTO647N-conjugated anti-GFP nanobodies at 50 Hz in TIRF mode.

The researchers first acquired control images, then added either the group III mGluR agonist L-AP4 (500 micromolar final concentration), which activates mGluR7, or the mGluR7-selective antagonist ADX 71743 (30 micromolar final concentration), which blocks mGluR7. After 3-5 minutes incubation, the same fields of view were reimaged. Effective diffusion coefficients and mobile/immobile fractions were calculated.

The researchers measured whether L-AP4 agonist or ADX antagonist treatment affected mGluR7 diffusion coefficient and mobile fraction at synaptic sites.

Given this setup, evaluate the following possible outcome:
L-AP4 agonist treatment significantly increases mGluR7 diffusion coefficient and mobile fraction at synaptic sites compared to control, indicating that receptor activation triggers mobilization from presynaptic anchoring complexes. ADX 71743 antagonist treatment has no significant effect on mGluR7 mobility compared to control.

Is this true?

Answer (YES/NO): NO